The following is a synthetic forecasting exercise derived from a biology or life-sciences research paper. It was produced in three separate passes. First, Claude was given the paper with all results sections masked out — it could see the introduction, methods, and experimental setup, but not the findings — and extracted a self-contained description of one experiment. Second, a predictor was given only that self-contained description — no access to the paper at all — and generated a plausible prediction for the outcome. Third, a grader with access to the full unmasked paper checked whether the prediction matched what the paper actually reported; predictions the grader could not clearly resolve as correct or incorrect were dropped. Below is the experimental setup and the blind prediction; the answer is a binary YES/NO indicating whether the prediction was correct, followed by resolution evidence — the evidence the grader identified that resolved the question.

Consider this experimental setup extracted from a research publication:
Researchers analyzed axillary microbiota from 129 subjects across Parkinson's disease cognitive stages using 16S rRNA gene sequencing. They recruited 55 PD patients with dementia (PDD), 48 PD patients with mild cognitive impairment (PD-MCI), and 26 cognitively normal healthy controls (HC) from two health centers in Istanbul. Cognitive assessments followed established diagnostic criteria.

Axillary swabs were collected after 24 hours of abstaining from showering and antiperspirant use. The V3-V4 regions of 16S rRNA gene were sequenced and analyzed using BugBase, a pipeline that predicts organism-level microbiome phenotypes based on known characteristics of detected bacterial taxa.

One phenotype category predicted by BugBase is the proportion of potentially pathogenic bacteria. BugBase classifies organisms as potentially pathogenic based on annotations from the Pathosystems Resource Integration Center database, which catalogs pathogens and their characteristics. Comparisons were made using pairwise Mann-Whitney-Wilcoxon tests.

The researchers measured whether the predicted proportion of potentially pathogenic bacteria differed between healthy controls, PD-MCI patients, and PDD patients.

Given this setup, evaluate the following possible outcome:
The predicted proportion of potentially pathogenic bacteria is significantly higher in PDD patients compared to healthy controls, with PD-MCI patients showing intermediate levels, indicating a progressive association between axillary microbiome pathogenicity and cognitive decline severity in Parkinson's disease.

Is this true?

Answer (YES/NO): NO